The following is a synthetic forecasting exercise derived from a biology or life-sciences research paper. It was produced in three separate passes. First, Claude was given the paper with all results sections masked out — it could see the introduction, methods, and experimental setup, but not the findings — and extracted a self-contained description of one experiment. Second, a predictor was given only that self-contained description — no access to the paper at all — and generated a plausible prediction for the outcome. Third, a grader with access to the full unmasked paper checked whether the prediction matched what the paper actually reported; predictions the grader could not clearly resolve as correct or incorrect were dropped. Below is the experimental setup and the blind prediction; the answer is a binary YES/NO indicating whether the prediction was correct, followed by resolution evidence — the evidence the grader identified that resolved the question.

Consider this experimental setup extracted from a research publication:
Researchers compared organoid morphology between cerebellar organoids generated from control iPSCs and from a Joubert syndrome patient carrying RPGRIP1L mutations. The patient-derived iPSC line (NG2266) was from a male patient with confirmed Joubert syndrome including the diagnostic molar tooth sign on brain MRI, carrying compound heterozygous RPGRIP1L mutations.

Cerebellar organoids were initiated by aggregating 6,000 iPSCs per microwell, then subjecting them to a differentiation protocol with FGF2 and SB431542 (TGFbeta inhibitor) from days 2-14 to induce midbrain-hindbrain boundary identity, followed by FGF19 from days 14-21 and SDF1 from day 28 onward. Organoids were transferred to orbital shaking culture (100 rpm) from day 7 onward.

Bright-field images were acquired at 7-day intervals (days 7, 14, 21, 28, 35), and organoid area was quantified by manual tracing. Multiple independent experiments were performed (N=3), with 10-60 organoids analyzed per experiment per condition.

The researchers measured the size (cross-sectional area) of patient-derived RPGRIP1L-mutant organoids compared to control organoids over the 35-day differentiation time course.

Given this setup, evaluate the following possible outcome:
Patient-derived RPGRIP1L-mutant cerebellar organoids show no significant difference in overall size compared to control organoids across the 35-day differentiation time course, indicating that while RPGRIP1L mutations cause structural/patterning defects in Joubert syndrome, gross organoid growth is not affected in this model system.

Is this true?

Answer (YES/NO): NO